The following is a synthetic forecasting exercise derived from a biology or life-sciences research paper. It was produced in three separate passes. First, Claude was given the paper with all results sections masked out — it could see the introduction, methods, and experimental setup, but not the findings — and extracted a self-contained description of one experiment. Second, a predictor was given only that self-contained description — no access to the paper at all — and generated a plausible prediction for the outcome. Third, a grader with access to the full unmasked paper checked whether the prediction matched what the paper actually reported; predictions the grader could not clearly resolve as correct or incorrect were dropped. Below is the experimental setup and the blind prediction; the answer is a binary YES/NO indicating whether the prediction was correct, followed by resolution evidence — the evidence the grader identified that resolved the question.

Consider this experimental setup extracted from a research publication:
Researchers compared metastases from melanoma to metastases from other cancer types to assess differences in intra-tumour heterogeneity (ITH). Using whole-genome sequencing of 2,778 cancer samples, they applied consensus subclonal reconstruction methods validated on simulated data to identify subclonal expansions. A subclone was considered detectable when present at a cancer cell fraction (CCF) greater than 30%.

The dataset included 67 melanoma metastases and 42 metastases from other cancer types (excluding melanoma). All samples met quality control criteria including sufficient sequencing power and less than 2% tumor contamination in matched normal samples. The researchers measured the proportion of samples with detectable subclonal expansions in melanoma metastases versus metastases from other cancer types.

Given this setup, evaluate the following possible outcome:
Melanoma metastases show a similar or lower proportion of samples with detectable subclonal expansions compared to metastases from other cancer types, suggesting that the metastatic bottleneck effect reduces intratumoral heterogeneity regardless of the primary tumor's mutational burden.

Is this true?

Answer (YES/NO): NO